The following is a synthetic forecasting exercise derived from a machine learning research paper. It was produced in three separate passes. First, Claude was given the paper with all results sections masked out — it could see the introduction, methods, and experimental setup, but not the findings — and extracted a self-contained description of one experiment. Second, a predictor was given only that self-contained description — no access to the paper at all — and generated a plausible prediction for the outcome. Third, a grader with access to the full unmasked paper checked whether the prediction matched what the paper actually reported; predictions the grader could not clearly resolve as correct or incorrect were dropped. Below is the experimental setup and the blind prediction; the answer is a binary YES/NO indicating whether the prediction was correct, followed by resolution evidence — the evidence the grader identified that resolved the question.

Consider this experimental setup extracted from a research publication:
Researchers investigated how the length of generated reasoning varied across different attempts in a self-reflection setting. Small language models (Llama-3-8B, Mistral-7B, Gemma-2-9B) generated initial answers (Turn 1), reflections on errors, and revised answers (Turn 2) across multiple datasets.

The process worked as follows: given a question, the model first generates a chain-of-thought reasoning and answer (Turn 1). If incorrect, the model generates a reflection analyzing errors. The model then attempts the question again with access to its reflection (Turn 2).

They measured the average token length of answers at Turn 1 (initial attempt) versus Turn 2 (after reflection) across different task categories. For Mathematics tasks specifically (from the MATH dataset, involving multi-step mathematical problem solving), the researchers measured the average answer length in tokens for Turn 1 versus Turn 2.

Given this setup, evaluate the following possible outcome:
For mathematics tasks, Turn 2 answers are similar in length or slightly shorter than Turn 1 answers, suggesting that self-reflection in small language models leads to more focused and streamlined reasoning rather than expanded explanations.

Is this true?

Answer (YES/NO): NO